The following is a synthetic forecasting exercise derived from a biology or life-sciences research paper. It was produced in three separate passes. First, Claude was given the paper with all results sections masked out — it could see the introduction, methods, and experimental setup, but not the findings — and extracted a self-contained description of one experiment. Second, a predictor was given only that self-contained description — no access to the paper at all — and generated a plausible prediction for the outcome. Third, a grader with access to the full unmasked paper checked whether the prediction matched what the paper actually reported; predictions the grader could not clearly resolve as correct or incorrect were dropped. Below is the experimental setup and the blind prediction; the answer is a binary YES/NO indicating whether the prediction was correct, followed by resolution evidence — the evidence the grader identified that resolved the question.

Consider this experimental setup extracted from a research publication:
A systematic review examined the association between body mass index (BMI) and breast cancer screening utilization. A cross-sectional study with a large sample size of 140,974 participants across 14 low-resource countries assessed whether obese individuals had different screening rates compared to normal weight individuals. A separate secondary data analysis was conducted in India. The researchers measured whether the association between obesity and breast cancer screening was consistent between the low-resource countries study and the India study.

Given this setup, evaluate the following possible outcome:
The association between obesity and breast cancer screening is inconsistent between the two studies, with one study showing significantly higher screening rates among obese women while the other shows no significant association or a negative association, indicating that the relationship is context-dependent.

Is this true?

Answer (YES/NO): YES